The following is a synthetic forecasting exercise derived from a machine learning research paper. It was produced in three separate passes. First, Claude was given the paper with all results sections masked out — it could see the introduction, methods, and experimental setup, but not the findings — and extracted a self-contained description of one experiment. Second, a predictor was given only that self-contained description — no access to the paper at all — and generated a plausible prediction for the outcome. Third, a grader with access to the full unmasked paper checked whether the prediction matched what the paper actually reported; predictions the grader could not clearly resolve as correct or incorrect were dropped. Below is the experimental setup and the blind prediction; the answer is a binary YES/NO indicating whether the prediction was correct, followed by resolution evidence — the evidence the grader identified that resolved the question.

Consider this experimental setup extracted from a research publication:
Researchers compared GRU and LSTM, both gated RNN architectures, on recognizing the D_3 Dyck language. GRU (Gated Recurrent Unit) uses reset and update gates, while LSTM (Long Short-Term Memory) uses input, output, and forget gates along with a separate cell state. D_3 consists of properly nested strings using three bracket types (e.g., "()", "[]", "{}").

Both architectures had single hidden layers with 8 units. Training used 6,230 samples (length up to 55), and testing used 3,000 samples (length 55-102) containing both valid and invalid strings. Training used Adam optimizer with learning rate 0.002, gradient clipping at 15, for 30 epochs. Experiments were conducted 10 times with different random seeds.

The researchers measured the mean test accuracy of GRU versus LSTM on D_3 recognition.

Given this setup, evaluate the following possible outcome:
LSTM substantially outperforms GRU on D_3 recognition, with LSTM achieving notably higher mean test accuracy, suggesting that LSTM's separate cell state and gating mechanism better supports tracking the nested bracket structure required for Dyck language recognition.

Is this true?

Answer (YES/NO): NO